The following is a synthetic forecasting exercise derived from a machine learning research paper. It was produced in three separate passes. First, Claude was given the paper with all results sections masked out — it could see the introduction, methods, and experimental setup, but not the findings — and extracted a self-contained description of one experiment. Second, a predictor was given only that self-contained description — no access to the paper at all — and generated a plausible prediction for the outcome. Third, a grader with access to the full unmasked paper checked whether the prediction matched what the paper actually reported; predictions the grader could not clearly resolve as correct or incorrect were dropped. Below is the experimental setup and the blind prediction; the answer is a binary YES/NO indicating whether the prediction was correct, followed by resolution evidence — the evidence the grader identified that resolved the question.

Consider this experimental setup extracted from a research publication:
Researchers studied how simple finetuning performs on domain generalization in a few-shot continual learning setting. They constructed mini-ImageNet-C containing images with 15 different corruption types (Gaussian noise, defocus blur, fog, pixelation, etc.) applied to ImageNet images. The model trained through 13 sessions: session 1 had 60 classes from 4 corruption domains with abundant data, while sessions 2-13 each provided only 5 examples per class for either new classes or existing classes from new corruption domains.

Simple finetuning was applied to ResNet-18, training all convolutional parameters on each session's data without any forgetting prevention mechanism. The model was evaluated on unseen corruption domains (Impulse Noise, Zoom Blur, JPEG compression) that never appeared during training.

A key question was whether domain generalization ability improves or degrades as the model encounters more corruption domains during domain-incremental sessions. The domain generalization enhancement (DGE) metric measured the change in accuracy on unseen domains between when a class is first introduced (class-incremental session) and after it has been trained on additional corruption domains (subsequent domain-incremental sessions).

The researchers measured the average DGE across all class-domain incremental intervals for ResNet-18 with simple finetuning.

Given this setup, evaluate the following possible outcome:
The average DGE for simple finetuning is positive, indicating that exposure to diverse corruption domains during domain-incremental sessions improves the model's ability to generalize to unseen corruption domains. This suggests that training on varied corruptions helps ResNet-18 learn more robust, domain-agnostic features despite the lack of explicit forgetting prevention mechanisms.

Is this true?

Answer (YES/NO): NO